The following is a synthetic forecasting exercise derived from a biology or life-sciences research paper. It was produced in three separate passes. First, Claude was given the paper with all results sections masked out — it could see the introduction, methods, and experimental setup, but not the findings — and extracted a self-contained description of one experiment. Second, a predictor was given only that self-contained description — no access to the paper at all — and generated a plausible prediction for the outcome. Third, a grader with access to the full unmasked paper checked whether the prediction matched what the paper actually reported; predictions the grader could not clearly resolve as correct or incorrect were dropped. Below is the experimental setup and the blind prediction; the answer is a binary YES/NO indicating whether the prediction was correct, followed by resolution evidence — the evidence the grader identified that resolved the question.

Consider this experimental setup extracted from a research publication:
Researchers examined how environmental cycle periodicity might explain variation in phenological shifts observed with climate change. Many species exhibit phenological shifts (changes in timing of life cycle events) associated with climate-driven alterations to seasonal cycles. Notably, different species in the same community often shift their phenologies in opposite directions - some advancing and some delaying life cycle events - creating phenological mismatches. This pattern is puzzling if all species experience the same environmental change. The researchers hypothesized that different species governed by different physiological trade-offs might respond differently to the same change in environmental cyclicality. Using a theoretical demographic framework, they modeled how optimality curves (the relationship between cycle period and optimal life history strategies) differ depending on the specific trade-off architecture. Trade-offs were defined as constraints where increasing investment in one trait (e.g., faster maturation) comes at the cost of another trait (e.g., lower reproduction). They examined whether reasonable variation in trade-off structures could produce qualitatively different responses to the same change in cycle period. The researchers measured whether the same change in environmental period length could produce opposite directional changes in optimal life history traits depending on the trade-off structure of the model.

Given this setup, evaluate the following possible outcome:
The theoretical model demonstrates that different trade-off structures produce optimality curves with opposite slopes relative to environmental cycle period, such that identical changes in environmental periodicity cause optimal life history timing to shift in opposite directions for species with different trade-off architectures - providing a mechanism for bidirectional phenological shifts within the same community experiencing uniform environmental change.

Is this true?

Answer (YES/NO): YES